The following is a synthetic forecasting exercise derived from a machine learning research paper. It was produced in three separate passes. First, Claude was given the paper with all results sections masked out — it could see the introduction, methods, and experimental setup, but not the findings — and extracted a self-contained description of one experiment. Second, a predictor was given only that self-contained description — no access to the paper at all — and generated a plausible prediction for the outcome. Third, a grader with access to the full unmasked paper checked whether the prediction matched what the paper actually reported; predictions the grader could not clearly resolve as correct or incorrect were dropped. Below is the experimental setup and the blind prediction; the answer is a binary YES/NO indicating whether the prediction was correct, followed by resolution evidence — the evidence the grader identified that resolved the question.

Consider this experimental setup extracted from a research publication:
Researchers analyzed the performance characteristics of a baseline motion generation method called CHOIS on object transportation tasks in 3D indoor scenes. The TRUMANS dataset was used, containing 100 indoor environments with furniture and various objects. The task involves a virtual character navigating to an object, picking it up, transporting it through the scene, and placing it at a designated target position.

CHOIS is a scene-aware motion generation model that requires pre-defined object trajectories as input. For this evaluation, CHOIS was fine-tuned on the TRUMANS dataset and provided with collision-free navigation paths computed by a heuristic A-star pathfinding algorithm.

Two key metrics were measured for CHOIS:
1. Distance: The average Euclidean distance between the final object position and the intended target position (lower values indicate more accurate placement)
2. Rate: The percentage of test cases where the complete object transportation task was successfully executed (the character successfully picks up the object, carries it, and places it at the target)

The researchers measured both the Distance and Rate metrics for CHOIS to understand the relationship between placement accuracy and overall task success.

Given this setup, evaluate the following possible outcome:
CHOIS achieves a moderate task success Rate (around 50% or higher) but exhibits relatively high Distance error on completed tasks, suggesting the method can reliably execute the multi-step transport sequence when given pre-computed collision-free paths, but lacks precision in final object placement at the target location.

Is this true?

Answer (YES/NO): NO